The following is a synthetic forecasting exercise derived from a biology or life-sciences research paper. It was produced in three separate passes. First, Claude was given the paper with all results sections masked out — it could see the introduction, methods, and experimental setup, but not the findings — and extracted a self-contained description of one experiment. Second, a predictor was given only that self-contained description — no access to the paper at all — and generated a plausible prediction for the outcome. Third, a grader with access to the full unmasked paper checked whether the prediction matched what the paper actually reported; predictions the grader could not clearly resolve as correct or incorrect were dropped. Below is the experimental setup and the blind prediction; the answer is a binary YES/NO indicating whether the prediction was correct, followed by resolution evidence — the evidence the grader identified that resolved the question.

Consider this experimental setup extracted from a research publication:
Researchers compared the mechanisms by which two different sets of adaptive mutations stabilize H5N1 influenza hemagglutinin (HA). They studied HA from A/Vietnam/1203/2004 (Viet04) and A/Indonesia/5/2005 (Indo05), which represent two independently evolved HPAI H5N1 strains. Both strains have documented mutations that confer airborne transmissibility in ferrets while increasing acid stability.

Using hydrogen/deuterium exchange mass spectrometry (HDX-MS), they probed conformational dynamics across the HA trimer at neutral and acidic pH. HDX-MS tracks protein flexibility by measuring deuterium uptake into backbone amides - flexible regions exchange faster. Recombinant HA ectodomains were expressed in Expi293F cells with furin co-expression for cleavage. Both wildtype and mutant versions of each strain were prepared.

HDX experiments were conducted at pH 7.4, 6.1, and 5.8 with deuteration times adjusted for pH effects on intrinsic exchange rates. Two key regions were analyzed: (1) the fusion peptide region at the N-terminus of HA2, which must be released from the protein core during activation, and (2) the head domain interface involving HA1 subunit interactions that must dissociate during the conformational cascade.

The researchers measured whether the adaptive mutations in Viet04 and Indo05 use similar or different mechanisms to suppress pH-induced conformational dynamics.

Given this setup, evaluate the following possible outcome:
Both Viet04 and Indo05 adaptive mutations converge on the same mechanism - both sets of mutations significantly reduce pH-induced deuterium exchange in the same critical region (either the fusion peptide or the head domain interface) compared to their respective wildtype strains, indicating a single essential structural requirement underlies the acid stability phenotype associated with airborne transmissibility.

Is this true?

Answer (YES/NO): NO